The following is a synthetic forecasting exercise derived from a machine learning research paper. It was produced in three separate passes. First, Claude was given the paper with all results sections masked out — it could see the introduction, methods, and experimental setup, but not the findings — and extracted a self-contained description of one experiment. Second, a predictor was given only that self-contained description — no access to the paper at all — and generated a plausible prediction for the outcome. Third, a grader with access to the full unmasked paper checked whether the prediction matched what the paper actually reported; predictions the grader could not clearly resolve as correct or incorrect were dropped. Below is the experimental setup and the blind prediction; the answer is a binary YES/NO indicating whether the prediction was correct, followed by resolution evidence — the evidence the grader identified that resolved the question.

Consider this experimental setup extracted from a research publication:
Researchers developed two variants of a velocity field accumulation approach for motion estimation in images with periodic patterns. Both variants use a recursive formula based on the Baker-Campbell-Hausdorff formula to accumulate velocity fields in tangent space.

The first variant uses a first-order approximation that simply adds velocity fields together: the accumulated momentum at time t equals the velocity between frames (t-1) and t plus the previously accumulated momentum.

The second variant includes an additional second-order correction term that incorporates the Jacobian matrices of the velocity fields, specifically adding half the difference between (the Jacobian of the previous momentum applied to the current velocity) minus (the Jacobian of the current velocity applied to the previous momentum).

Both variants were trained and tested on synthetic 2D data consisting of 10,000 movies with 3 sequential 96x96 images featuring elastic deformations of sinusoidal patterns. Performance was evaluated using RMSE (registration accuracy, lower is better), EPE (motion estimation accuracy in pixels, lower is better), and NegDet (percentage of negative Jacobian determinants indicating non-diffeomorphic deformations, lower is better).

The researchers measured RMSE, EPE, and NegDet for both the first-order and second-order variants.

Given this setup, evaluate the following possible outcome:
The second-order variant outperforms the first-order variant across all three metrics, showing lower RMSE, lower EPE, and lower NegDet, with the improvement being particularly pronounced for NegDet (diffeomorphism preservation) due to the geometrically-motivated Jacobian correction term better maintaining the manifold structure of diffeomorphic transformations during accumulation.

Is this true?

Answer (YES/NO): NO